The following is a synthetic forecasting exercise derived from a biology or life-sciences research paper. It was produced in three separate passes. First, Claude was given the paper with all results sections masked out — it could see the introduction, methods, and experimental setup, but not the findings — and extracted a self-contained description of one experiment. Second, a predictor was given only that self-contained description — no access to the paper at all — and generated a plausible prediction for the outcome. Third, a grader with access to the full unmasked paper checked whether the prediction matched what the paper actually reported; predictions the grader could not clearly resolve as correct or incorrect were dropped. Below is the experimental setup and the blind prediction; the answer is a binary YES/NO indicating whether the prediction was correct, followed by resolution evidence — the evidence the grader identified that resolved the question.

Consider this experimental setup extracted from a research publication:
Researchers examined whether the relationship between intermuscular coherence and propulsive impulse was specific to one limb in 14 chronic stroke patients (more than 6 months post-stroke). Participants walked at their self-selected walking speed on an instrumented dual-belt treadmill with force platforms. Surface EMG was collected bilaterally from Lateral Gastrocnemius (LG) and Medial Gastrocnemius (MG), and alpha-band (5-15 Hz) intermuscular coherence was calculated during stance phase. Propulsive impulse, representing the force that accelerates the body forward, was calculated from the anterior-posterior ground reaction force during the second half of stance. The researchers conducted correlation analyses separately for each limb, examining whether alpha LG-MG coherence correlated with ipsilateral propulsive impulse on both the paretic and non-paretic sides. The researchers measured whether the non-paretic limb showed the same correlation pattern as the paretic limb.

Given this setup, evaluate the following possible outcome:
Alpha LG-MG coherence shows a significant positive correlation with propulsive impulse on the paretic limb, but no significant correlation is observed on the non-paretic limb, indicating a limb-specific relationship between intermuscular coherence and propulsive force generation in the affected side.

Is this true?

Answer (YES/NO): YES